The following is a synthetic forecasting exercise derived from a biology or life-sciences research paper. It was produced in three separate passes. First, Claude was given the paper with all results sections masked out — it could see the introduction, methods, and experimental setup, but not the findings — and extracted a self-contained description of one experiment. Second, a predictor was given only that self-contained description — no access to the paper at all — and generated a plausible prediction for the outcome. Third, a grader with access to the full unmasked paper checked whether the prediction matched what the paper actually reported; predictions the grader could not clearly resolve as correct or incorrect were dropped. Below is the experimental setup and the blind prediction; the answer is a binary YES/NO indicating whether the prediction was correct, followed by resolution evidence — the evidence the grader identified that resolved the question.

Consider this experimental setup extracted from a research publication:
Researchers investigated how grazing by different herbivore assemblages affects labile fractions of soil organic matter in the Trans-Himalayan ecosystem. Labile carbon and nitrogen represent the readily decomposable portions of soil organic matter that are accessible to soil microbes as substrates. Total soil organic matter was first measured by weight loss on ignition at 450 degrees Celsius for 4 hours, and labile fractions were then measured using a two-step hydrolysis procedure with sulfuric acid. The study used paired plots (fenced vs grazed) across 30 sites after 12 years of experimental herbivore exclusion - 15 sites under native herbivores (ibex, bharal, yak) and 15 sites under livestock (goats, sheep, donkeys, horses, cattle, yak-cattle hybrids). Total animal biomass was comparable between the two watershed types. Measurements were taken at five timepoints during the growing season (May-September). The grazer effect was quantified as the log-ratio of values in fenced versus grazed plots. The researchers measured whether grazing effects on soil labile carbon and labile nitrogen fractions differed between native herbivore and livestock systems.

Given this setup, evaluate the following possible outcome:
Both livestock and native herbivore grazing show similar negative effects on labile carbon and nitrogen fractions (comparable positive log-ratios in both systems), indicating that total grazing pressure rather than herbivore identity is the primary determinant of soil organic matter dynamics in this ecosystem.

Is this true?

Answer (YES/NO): NO